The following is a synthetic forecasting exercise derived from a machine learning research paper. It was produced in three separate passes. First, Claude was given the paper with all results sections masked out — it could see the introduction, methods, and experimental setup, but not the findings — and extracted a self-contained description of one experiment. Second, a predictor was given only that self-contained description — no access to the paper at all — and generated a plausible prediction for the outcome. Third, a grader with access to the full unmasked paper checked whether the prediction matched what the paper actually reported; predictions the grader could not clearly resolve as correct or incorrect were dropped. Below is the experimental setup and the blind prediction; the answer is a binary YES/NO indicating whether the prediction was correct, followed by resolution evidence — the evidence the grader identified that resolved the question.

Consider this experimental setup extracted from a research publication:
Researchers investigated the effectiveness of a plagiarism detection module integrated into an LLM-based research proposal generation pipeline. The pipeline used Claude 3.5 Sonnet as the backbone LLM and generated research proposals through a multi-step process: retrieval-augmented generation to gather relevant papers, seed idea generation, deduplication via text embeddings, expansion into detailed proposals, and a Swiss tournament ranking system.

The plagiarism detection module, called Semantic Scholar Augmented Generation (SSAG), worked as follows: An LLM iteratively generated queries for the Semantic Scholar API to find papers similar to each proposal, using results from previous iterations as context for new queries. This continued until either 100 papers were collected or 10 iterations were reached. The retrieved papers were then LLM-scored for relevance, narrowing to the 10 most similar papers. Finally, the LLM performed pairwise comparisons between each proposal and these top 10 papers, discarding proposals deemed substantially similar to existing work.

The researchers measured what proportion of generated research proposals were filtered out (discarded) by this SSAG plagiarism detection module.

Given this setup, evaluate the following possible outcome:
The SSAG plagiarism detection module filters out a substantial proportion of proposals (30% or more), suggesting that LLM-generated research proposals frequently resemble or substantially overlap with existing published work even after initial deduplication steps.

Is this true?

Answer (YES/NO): NO